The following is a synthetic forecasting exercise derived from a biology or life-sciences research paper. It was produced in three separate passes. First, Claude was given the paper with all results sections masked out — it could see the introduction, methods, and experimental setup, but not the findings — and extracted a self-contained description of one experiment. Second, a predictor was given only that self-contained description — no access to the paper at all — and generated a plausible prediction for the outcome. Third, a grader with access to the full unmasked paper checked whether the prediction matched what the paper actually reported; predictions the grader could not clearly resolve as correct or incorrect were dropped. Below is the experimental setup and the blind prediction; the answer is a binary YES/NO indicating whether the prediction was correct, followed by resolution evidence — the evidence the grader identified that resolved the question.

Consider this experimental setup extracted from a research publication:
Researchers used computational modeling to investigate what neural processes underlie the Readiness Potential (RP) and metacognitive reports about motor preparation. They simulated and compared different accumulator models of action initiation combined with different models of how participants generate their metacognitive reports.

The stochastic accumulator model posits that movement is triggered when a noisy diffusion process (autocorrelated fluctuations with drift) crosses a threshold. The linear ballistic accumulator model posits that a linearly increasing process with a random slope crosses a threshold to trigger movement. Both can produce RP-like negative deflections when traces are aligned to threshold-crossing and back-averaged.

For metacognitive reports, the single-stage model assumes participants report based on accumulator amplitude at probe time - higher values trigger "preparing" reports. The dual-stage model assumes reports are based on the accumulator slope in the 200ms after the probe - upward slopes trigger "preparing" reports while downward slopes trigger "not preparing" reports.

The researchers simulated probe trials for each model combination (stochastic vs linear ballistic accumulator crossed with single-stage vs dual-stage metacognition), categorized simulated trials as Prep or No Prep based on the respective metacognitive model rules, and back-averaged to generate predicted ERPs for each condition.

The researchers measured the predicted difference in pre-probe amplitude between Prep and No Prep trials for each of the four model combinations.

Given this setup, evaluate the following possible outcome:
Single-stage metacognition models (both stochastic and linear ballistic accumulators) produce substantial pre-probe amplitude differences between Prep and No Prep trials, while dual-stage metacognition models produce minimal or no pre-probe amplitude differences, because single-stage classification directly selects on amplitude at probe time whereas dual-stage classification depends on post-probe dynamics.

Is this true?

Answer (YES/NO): NO